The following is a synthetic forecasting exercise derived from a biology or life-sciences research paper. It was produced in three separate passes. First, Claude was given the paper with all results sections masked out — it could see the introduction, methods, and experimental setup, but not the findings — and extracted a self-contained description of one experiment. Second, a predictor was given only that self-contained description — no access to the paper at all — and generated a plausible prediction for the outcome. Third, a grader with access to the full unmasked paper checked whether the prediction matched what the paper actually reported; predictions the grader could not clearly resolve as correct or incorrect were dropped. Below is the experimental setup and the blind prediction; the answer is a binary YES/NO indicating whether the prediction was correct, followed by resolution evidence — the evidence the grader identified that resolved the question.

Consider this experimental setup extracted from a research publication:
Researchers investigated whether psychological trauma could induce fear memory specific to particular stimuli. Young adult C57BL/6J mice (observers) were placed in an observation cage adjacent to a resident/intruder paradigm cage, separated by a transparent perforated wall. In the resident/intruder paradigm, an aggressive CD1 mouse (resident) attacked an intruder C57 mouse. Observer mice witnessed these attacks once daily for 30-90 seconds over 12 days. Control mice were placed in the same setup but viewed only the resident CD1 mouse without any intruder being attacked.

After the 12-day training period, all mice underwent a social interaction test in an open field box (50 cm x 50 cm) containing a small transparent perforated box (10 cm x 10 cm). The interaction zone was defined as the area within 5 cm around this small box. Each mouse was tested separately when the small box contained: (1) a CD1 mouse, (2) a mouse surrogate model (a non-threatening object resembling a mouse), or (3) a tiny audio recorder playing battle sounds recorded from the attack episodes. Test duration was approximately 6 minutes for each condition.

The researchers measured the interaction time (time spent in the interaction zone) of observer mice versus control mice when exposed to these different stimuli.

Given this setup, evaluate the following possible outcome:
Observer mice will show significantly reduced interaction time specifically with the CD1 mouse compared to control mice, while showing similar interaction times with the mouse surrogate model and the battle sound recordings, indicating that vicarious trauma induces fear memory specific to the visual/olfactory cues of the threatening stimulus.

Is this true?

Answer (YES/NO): NO